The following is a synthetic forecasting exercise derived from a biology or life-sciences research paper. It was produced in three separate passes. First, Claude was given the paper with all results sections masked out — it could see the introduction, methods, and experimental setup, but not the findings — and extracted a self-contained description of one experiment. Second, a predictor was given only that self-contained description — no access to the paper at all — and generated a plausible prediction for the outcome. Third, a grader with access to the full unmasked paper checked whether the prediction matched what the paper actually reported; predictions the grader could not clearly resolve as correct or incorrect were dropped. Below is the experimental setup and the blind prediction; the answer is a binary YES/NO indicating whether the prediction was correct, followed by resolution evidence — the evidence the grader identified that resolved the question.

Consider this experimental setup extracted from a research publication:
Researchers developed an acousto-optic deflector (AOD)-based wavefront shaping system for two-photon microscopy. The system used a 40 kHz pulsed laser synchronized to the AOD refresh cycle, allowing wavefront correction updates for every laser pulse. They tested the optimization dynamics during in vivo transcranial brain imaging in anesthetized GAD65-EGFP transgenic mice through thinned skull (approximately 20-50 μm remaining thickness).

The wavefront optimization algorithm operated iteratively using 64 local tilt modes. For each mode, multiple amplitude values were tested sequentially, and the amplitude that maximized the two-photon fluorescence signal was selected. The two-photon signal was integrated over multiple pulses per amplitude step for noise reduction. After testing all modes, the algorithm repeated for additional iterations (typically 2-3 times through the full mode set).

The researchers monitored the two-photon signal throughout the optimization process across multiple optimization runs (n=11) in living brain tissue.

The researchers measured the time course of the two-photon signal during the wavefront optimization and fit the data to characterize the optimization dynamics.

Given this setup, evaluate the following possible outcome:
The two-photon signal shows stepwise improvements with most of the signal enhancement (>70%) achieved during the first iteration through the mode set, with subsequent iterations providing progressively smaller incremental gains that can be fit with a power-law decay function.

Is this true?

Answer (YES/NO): NO